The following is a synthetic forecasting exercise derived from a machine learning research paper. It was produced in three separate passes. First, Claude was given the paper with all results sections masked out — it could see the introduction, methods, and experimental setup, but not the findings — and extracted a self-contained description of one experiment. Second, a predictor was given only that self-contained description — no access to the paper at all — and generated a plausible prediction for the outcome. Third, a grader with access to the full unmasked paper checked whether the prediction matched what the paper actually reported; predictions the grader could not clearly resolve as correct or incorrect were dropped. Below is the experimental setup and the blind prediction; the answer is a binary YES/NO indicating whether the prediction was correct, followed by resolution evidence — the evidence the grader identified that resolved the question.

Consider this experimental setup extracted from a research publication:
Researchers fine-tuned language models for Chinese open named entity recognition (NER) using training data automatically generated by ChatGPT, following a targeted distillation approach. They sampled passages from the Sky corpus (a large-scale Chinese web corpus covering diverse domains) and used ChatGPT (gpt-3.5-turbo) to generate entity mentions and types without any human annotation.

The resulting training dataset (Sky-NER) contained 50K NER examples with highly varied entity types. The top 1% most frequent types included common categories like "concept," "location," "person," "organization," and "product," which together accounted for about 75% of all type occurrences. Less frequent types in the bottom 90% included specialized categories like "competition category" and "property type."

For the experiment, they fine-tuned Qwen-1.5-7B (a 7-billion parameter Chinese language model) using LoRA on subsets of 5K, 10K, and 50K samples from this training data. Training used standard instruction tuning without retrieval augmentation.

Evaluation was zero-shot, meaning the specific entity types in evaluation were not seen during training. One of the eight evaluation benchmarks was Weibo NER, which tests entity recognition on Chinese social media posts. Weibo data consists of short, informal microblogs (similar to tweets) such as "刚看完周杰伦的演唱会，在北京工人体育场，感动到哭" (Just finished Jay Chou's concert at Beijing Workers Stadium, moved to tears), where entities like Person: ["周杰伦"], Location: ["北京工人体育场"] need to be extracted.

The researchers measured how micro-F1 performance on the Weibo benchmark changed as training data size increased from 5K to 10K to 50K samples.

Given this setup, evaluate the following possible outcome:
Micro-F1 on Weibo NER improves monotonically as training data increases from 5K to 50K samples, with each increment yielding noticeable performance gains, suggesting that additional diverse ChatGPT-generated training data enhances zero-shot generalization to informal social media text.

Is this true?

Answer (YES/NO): NO